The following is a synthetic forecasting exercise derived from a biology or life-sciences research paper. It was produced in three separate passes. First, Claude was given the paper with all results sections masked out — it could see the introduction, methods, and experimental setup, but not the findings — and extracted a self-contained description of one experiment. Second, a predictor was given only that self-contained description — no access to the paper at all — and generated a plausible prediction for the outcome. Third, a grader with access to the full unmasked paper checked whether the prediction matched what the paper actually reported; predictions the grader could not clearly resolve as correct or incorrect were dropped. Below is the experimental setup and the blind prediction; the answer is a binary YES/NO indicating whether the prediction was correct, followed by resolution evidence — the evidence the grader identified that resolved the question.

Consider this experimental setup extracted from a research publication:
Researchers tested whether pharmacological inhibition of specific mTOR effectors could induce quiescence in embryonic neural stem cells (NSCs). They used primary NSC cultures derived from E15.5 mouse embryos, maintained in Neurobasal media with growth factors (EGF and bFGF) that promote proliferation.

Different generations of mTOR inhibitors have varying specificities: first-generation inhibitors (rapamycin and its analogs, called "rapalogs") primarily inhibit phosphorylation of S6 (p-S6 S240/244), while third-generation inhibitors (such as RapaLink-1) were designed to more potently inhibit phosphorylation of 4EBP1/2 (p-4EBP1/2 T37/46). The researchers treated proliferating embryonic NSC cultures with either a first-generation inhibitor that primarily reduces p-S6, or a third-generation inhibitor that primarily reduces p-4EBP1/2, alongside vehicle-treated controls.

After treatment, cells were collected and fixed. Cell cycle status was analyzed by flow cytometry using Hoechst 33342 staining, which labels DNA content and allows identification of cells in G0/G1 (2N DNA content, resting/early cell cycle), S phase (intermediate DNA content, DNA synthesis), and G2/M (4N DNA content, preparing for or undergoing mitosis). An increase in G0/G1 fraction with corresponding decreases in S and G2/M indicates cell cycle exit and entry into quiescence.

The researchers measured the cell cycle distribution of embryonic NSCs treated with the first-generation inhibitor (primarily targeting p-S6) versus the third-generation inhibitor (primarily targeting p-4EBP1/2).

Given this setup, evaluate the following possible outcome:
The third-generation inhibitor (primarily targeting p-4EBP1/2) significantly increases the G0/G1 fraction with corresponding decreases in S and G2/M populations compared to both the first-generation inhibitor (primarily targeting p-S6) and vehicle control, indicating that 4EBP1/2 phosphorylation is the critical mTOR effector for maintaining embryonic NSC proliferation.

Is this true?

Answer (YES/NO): YES